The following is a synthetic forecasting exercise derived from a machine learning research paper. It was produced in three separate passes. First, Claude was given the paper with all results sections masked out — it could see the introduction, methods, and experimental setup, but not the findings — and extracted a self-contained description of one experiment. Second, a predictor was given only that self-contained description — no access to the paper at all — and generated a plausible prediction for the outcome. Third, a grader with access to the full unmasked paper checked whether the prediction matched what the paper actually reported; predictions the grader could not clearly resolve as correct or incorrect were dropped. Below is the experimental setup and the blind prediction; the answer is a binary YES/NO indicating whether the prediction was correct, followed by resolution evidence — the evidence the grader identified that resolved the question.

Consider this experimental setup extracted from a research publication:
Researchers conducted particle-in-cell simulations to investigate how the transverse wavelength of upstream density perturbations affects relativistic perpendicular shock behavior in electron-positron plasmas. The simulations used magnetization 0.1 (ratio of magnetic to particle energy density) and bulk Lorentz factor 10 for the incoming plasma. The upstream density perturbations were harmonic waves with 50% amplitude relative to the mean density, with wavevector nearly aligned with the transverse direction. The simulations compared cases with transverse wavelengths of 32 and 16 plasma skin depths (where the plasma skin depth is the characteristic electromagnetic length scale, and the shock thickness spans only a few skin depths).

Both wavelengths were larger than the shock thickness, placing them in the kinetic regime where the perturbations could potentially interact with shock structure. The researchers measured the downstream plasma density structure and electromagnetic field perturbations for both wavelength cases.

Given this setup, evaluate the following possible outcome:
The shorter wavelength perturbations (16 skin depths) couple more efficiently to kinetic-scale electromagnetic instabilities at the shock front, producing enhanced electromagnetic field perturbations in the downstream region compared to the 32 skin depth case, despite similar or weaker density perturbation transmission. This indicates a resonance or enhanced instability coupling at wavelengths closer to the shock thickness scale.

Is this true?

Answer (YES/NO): NO